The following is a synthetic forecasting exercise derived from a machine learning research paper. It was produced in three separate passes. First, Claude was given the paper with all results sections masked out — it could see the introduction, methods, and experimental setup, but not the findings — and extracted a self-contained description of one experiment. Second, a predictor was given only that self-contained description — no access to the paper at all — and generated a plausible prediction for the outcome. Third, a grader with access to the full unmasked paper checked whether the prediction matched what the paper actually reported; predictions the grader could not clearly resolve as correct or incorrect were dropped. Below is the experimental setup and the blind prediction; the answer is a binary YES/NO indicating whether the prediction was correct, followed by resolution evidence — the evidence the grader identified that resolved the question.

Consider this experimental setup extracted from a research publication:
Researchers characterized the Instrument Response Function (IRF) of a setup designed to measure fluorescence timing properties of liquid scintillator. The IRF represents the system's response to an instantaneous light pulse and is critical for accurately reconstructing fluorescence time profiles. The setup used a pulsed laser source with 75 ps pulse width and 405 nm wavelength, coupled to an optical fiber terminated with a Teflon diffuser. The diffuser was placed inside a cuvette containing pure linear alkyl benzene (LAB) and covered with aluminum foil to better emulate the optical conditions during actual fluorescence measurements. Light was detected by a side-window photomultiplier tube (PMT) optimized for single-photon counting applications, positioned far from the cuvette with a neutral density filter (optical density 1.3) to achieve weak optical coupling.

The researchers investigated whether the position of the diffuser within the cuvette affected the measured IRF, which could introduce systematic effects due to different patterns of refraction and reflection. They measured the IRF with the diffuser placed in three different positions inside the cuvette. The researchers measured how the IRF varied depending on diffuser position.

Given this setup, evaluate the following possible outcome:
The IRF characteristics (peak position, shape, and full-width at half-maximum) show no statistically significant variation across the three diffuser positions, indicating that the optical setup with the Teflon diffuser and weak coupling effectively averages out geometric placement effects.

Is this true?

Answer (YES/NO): NO